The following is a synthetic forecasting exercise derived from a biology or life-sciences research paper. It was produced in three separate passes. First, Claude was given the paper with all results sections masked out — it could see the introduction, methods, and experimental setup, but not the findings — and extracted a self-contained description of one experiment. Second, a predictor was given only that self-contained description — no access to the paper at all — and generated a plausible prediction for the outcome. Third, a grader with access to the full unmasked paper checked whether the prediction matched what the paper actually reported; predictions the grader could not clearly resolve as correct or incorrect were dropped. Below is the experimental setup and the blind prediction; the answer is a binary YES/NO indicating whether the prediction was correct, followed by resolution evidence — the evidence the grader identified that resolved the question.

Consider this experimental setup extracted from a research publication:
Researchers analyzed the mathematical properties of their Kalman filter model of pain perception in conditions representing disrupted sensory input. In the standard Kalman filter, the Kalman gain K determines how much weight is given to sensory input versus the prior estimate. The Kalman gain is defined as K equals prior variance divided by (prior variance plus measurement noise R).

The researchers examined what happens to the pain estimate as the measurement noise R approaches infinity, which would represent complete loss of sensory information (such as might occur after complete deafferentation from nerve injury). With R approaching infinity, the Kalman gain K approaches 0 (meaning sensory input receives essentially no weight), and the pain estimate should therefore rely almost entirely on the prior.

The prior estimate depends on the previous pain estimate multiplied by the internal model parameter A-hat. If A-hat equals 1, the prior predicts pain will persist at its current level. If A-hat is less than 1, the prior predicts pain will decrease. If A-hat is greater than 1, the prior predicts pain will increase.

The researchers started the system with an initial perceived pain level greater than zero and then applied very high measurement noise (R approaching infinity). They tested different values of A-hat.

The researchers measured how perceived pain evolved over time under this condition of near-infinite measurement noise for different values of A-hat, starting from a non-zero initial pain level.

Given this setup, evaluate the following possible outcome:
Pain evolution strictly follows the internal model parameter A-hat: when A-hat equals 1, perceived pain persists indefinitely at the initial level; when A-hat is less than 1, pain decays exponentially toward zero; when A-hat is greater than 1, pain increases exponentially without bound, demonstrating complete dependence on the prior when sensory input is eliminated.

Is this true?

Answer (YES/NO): NO